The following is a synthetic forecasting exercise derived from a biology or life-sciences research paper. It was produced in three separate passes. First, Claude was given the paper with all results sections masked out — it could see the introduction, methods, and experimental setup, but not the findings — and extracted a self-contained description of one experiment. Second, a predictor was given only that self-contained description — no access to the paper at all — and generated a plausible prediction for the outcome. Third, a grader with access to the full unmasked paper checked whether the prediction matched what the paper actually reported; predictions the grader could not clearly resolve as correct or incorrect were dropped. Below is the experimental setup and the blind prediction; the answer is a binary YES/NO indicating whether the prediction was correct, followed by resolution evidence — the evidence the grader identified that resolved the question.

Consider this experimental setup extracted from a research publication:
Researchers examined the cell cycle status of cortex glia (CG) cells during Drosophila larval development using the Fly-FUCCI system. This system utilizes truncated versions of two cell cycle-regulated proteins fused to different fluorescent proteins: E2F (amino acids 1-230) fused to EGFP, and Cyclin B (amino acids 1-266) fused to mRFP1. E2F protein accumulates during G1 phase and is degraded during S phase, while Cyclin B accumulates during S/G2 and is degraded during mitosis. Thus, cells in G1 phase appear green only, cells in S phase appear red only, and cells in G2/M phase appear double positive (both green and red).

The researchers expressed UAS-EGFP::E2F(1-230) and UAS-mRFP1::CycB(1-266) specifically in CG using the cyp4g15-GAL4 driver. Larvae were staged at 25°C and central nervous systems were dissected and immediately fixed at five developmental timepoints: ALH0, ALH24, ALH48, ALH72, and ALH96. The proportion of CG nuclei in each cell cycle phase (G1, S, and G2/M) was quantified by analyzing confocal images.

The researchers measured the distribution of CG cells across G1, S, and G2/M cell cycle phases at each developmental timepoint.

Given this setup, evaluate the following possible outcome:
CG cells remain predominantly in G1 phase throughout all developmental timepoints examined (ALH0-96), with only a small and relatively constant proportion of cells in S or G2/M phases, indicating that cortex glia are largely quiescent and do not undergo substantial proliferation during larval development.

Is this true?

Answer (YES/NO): NO